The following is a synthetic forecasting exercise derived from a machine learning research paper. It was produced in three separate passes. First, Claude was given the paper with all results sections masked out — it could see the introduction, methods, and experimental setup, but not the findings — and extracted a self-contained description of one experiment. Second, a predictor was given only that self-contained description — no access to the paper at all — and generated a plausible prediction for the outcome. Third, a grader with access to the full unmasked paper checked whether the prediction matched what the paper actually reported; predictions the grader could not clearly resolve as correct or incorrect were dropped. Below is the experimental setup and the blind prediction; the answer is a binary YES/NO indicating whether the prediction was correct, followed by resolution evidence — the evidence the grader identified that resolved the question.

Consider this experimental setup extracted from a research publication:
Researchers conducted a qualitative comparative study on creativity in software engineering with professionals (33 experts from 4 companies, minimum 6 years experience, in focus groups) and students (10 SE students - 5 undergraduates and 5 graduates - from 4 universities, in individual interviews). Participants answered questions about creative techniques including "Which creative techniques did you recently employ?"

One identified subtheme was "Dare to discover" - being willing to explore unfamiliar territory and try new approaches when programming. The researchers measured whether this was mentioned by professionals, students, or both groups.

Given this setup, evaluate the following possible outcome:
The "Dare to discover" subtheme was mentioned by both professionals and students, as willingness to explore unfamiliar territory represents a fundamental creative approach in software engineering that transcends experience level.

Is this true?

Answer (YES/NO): NO